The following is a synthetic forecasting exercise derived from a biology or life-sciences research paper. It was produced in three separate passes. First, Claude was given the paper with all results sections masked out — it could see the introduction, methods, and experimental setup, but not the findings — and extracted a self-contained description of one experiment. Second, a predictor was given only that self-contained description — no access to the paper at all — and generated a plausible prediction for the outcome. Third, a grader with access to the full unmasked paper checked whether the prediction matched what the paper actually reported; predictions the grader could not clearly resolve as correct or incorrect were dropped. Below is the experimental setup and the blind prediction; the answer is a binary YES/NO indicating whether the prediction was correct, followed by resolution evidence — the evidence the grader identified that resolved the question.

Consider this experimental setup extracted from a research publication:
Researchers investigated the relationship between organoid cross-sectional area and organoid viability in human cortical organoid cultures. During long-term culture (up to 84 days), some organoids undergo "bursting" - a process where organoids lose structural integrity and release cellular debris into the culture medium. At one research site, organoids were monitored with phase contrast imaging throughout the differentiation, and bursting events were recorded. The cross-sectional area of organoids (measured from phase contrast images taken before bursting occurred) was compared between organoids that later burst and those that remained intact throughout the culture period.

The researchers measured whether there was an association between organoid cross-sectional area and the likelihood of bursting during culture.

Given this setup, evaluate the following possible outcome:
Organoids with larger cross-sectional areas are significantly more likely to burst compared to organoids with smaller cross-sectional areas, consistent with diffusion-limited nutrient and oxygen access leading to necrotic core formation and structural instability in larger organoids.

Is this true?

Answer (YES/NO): YES